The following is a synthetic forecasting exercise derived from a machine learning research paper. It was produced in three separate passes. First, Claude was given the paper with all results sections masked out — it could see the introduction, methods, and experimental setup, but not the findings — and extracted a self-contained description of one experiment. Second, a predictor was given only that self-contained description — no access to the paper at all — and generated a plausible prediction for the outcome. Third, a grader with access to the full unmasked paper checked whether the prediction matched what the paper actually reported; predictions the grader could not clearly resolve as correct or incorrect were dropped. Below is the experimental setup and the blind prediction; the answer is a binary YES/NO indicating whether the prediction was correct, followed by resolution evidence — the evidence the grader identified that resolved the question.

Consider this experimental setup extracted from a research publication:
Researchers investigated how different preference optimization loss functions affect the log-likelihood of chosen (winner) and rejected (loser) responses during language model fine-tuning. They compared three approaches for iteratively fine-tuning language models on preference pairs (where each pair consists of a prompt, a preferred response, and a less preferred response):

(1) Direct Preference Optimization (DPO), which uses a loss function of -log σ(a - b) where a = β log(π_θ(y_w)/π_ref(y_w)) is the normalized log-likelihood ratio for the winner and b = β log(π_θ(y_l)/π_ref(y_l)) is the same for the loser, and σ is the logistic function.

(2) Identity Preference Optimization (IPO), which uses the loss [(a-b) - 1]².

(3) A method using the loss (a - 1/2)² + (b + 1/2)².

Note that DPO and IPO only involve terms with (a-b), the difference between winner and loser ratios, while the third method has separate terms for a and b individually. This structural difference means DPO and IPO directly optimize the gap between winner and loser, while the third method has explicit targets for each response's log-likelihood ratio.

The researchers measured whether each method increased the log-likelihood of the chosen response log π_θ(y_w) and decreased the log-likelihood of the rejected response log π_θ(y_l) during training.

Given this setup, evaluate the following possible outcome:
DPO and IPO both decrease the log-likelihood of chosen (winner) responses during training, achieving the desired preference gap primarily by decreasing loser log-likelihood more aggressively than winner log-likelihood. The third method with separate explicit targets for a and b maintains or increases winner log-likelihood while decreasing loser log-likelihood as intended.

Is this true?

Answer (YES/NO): NO